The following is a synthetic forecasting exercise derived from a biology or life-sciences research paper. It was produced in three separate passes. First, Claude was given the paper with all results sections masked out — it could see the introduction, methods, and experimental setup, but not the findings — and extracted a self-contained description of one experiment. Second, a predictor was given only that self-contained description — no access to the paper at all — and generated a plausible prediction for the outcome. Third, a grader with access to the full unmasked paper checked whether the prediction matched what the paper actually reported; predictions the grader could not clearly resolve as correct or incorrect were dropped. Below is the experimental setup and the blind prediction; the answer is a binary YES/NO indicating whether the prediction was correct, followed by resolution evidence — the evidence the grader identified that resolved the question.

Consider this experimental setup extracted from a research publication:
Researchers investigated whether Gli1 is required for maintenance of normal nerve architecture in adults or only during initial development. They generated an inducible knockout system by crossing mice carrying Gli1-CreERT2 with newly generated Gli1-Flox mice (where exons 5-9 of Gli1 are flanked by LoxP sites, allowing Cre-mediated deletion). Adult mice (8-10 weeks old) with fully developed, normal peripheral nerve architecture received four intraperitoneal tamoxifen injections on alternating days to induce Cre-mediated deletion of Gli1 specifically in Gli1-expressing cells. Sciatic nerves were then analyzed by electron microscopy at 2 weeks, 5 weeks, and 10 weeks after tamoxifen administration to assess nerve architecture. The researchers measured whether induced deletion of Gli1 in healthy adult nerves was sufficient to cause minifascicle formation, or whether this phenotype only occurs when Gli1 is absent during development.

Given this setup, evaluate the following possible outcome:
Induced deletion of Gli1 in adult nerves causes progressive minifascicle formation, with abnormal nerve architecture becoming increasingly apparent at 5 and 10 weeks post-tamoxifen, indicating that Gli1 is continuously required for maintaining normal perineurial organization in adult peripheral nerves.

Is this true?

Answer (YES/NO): NO